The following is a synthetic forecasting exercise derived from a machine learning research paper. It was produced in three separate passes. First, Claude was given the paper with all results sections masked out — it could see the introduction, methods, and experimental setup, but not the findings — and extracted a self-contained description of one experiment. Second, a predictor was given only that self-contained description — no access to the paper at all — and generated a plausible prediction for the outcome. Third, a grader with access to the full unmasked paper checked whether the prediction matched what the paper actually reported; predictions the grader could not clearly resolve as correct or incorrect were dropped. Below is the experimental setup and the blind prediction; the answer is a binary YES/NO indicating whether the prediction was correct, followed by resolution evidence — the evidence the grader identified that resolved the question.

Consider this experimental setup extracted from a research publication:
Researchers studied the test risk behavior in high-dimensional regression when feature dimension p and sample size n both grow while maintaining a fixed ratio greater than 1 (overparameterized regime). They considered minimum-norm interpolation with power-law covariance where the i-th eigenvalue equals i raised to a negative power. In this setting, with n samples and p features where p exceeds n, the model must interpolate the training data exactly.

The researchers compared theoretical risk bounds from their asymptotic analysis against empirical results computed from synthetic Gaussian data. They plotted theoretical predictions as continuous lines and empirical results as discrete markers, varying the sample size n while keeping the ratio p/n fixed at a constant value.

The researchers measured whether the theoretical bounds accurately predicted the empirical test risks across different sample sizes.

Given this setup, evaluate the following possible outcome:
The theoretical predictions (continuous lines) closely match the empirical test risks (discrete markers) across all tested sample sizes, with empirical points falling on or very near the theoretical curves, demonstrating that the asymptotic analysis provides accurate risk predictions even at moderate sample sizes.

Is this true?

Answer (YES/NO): YES